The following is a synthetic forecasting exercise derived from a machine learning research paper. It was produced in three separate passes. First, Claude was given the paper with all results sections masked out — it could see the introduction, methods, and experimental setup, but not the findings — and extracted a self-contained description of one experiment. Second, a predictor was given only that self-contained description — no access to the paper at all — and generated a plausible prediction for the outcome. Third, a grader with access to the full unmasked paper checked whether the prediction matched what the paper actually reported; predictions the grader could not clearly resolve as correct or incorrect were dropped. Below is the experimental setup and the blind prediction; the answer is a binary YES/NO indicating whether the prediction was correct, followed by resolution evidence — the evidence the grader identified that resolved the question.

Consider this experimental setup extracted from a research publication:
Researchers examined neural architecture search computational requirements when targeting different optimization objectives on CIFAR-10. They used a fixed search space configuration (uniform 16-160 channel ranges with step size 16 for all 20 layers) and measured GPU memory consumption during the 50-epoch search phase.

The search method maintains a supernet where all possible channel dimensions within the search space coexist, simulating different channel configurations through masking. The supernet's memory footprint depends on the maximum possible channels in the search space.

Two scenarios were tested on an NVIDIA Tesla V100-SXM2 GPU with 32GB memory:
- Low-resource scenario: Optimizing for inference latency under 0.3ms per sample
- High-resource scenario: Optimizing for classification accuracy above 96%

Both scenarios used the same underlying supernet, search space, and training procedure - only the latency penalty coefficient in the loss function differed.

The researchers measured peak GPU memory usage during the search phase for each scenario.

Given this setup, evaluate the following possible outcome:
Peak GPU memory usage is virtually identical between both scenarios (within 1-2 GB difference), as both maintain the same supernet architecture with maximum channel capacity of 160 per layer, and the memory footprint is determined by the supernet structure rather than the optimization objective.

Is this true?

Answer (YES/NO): YES